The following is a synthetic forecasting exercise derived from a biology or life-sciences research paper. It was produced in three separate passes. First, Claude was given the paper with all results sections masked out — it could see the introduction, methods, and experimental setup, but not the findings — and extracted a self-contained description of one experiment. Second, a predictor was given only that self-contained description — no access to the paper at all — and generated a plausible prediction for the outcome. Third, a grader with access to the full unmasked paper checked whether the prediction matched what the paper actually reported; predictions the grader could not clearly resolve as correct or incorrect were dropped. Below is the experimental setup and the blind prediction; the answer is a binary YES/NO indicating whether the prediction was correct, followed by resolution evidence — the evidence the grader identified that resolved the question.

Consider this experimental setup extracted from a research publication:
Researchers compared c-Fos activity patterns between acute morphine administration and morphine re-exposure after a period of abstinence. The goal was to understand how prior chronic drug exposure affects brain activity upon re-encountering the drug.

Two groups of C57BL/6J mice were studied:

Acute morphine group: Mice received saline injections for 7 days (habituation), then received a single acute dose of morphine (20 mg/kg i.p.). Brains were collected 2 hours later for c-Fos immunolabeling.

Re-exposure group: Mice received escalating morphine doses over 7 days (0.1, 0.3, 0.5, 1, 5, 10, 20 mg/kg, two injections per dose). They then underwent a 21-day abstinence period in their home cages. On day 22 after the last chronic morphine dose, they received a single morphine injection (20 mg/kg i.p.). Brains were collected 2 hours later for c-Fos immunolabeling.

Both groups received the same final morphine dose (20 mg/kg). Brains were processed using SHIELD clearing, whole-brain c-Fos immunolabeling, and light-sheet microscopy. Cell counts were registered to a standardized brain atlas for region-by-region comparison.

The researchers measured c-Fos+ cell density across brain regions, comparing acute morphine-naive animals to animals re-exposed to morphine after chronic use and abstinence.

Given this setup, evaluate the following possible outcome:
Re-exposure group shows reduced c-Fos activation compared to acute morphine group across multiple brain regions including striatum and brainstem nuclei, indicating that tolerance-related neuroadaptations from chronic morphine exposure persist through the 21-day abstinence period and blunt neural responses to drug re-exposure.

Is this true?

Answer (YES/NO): NO